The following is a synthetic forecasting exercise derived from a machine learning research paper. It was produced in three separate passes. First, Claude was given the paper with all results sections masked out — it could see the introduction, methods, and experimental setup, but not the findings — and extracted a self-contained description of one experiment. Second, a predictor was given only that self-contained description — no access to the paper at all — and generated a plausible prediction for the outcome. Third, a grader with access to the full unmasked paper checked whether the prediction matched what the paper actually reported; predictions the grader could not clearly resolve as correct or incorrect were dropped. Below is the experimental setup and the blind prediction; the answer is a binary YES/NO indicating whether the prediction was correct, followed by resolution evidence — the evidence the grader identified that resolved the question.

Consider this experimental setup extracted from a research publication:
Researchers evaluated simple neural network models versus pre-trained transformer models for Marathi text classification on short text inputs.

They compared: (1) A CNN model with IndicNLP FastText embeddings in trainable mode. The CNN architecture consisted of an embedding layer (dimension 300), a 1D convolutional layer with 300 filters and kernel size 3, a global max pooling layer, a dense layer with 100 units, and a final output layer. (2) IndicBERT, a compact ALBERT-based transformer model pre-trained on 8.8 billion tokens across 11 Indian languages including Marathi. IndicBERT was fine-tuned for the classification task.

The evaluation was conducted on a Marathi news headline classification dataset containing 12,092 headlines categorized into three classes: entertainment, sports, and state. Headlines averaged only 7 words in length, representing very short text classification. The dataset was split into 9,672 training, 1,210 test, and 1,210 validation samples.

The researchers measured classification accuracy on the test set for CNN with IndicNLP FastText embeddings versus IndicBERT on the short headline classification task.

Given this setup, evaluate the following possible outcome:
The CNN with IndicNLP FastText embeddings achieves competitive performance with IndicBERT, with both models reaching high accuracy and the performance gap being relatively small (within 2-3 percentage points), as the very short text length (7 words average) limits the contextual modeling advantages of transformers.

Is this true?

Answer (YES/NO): YES